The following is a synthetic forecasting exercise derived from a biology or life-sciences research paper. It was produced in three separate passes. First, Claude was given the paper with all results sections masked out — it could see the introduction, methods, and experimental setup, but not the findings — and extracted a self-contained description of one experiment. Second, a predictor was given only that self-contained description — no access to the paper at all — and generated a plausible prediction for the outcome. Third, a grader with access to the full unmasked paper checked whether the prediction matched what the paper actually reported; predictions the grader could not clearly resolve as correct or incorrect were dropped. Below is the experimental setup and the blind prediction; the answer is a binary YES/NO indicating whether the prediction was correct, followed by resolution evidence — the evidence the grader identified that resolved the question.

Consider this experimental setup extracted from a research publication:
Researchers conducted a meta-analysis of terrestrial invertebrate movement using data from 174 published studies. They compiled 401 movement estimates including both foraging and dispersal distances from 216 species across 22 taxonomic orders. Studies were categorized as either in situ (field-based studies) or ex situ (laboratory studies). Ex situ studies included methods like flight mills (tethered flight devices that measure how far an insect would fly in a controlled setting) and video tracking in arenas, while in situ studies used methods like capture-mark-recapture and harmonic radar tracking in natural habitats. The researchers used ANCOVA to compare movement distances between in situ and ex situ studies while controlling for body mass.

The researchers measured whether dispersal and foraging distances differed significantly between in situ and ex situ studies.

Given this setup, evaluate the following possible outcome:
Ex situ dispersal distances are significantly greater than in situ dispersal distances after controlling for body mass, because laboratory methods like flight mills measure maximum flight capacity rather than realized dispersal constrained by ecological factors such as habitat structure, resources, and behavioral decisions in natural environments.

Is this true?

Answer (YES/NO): YES